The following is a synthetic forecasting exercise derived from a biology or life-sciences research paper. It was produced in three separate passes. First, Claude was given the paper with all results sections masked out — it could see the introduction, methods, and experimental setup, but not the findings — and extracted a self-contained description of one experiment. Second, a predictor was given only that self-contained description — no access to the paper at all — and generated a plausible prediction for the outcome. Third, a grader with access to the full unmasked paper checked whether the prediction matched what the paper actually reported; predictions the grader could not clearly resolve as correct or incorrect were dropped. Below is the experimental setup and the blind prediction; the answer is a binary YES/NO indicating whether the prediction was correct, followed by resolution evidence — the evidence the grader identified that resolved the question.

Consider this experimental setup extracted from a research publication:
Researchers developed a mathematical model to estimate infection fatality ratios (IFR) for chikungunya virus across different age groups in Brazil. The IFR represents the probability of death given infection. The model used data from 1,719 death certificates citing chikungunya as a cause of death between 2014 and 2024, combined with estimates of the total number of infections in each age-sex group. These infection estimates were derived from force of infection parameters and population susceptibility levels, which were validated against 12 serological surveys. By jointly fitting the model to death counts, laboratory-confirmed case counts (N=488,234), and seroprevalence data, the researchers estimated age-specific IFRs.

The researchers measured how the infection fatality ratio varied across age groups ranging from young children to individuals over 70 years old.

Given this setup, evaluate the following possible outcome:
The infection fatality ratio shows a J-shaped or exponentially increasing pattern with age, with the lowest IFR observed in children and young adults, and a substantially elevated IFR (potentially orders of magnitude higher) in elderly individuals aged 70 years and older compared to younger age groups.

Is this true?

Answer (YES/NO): NO